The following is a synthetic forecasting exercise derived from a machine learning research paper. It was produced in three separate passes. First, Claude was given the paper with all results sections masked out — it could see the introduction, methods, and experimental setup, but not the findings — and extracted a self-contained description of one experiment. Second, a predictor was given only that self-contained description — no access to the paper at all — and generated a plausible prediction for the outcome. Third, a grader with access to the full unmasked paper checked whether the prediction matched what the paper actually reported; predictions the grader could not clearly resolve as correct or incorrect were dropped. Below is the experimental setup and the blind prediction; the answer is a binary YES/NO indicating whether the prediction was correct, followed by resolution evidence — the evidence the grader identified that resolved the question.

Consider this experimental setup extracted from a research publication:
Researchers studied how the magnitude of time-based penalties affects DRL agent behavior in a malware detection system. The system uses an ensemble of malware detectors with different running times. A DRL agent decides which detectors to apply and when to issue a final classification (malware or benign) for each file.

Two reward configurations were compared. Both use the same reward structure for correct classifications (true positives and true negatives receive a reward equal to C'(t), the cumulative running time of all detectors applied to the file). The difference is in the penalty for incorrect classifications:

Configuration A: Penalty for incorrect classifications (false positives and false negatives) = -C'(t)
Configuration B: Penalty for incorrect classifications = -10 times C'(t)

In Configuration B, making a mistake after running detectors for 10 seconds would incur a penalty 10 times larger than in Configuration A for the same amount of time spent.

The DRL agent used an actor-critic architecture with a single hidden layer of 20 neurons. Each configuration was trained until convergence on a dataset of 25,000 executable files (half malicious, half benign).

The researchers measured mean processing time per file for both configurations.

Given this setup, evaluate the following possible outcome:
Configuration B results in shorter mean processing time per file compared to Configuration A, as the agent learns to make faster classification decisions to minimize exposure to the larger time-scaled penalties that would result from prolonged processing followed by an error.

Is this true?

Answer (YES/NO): YES